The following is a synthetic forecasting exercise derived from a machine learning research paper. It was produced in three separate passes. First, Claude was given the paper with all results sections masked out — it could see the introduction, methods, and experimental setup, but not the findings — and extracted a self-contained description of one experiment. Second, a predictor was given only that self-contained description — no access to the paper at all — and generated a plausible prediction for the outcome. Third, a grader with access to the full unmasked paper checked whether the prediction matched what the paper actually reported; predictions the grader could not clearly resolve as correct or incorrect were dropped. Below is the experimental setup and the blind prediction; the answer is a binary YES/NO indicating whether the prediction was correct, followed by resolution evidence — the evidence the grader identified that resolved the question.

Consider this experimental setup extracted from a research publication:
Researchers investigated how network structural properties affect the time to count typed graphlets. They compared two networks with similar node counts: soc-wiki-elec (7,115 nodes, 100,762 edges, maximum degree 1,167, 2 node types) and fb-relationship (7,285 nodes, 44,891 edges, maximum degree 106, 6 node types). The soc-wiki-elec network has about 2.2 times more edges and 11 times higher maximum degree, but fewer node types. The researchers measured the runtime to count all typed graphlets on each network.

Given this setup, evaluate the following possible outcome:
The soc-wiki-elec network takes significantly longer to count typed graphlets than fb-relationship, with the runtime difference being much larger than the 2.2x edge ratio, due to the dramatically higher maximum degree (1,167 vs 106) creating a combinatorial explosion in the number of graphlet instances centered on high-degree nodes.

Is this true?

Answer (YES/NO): YES